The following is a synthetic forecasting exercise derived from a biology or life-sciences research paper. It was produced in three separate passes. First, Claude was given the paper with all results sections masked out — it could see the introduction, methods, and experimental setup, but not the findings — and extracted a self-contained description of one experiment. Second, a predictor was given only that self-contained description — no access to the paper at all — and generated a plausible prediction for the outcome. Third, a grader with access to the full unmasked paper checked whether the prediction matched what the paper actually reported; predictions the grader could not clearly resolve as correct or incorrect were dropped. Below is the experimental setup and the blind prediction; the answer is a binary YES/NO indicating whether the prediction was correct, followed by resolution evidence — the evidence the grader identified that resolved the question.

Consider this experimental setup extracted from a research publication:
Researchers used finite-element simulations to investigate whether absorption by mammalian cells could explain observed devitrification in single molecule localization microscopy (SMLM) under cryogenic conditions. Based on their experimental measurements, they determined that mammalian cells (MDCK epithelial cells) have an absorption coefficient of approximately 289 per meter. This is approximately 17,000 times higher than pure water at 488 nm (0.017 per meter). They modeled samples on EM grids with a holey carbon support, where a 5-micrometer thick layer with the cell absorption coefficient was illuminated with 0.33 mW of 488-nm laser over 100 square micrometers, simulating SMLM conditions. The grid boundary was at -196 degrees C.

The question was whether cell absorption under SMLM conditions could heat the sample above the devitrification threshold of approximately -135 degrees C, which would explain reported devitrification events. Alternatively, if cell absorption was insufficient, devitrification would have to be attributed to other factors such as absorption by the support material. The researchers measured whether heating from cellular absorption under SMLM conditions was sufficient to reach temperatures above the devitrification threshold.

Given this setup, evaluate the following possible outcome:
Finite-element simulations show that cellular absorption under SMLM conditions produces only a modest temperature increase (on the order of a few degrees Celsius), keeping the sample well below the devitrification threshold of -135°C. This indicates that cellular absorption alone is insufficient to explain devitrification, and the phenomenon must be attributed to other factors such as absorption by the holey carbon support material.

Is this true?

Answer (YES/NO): YES